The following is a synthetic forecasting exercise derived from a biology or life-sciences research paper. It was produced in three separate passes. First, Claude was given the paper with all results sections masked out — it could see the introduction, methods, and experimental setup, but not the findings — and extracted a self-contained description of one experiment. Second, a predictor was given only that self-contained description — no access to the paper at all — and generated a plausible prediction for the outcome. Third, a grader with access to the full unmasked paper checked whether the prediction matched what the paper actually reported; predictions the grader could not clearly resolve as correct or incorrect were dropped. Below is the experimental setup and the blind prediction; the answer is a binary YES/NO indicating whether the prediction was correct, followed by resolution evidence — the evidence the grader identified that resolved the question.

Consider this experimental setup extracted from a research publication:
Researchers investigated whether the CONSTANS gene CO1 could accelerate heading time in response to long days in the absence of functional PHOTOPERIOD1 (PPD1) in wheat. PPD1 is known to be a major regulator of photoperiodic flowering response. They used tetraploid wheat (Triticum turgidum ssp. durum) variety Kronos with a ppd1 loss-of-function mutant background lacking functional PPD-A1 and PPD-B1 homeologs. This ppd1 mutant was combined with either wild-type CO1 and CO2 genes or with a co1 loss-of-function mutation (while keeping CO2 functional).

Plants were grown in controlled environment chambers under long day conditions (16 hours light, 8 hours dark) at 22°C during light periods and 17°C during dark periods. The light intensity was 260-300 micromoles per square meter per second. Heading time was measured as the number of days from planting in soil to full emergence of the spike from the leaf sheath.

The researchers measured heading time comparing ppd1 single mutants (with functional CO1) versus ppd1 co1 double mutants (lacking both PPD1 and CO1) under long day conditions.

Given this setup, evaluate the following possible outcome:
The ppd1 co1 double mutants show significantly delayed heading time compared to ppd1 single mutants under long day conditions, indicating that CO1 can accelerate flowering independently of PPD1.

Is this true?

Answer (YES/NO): YES